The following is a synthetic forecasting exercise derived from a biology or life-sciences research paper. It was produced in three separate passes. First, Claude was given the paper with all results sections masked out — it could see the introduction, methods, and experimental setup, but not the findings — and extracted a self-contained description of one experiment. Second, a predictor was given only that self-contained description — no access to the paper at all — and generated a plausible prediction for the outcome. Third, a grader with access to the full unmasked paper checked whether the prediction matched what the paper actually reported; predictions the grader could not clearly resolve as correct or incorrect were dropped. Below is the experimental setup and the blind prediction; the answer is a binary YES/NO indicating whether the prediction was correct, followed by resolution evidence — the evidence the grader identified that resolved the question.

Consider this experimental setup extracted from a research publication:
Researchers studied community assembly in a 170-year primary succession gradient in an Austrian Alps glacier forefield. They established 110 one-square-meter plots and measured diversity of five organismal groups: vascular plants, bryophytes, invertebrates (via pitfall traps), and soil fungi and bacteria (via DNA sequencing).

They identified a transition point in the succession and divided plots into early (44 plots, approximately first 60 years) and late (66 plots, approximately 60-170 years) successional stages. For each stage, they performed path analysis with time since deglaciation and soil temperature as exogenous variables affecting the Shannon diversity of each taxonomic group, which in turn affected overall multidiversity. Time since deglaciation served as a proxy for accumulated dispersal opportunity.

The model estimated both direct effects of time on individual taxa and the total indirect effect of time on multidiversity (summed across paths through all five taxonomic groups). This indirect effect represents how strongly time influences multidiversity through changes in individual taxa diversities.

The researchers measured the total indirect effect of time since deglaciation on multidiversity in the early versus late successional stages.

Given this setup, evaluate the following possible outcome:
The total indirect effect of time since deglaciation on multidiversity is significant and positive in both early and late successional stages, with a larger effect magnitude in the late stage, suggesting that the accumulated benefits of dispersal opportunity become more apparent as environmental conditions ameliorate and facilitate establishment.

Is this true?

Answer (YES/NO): NO